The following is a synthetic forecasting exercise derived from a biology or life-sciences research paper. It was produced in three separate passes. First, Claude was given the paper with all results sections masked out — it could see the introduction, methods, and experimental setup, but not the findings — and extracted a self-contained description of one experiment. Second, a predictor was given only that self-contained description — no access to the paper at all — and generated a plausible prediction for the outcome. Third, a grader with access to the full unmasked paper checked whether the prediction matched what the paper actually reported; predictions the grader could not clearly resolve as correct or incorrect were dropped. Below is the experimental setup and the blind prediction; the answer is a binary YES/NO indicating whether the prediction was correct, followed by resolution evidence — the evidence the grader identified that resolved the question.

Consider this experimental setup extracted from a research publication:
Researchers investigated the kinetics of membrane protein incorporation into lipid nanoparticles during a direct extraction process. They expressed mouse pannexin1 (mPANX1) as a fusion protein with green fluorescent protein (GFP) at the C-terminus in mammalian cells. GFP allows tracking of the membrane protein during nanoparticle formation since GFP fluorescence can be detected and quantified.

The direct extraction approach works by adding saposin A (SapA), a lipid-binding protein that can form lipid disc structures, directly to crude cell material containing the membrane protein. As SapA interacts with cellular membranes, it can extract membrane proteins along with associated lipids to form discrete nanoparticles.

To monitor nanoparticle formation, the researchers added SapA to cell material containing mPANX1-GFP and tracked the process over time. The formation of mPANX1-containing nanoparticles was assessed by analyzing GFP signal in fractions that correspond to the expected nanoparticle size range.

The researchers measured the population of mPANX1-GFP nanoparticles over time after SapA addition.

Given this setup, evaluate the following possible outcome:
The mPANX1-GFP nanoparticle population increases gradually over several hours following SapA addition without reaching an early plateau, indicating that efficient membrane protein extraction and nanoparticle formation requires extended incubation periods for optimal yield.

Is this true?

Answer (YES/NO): NO